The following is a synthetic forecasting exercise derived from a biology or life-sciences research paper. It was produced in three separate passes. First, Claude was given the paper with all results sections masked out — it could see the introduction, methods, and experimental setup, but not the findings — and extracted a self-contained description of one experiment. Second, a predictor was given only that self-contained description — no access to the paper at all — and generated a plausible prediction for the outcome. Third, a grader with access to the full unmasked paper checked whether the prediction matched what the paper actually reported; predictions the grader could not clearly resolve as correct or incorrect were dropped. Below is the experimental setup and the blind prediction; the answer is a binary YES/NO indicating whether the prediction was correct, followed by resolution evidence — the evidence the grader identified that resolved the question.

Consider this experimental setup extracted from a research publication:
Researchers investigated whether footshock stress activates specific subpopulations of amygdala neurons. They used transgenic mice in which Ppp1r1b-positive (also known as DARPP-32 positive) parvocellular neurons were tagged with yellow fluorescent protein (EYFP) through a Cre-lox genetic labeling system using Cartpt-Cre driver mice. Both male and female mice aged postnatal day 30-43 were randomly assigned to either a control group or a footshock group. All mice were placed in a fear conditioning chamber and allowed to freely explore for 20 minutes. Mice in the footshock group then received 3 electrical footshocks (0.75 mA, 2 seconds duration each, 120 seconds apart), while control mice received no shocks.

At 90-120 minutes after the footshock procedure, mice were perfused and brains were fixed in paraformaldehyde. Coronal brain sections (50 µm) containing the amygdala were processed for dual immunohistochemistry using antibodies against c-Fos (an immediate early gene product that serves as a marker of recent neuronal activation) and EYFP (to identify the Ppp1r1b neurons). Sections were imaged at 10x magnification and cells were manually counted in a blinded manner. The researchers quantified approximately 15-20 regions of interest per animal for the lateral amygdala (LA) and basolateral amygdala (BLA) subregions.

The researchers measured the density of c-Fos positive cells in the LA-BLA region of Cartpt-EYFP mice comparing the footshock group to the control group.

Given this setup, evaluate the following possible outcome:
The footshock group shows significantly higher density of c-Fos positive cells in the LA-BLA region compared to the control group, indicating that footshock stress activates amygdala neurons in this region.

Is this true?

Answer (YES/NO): NO